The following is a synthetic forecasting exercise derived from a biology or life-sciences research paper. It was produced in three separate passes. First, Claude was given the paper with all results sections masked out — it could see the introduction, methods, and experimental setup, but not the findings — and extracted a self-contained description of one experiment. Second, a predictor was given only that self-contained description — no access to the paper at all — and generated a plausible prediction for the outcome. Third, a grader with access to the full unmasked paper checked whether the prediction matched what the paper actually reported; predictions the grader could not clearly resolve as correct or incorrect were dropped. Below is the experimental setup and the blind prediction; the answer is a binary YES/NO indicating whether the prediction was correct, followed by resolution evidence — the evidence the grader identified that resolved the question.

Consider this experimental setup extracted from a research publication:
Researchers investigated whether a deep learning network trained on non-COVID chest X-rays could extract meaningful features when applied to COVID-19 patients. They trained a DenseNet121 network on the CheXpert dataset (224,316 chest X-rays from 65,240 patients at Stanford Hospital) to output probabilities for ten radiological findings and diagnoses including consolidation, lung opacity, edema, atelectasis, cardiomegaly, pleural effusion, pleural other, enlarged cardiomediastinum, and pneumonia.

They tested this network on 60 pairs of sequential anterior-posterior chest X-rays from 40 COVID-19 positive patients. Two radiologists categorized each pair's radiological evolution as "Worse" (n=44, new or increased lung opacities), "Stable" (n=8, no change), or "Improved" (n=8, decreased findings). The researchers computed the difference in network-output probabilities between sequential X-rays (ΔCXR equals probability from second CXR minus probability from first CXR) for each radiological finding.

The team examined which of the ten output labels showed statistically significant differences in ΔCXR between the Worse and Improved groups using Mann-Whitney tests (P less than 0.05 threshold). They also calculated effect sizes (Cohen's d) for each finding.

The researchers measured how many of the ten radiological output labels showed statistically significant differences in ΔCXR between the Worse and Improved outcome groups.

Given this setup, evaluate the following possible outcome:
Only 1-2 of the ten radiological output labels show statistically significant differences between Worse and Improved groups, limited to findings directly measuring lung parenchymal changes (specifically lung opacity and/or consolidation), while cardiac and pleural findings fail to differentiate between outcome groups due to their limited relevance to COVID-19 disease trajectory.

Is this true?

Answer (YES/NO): NO